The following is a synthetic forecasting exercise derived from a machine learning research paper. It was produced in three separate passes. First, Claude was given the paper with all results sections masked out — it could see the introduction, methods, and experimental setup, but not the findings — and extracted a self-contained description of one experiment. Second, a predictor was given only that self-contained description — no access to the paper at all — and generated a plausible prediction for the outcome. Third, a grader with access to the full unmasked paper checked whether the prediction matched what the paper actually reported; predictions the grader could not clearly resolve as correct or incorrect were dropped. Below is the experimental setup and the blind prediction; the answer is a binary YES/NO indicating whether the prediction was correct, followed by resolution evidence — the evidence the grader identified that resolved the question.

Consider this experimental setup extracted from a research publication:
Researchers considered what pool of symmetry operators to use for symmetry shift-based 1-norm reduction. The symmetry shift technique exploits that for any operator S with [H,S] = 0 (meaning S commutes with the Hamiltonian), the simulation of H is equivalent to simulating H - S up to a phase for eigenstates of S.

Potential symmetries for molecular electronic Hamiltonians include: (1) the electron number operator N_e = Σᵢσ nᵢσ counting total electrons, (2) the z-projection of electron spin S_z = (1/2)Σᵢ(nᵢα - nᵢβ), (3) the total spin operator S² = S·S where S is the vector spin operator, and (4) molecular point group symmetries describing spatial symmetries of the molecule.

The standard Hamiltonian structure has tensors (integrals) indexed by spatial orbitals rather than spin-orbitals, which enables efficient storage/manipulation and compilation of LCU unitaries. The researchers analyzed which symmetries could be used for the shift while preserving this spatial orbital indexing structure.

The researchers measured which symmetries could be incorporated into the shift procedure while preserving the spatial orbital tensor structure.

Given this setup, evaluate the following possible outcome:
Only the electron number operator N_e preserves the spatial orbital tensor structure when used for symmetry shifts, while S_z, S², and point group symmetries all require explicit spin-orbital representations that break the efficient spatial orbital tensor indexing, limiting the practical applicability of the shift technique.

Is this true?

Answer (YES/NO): NO